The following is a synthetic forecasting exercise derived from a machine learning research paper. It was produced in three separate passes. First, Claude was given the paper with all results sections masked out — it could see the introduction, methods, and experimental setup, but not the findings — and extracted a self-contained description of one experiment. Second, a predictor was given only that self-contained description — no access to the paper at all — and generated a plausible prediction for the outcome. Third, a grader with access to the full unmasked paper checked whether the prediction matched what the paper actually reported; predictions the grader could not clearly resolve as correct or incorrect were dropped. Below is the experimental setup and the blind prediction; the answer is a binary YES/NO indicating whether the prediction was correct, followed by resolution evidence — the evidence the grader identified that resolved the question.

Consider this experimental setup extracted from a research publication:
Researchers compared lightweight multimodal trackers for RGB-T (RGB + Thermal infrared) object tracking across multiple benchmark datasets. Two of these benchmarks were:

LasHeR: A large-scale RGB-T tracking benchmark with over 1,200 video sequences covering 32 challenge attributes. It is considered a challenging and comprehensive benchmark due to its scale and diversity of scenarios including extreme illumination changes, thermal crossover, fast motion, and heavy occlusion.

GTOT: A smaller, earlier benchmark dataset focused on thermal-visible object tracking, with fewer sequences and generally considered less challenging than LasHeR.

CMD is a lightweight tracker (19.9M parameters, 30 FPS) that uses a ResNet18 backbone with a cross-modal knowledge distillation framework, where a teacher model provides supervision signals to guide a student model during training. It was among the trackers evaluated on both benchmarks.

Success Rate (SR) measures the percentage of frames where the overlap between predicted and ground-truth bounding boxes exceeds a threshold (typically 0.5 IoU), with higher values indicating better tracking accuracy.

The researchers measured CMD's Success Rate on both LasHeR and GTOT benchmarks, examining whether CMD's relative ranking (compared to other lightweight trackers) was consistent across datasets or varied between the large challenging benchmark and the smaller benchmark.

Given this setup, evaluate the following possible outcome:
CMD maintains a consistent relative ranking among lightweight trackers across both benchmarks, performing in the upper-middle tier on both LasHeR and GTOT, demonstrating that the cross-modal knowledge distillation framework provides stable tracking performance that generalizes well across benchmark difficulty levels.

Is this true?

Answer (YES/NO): NO